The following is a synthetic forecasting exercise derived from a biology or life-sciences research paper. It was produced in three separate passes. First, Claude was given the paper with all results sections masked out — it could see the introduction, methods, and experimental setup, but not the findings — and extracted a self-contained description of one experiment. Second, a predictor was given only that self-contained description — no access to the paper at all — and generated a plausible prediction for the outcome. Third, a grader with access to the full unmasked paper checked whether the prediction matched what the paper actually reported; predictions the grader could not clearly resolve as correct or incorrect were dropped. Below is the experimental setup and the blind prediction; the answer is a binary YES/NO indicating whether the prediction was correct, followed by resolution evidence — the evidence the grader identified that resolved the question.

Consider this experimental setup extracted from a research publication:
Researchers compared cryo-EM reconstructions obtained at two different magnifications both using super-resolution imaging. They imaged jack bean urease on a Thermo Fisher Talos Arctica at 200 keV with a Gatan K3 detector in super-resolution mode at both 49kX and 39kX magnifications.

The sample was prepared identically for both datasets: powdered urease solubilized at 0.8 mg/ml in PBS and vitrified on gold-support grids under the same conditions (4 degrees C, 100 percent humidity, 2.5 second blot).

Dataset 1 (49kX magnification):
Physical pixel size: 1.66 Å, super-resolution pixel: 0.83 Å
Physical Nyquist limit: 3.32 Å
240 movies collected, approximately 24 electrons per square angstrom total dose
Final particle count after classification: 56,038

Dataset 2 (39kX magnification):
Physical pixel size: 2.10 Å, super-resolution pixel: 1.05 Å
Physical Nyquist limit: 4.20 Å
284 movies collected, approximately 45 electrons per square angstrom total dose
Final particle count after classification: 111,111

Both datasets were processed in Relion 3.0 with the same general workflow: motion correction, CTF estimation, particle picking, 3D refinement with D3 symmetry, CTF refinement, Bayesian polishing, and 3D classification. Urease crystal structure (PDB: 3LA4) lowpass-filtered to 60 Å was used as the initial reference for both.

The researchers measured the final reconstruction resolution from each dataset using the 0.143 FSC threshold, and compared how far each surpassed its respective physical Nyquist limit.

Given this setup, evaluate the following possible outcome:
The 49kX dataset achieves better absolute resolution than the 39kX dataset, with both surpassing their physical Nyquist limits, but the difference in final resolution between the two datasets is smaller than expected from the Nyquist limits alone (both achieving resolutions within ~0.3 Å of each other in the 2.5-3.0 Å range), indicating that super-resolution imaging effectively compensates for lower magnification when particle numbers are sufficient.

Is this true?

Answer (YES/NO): NO